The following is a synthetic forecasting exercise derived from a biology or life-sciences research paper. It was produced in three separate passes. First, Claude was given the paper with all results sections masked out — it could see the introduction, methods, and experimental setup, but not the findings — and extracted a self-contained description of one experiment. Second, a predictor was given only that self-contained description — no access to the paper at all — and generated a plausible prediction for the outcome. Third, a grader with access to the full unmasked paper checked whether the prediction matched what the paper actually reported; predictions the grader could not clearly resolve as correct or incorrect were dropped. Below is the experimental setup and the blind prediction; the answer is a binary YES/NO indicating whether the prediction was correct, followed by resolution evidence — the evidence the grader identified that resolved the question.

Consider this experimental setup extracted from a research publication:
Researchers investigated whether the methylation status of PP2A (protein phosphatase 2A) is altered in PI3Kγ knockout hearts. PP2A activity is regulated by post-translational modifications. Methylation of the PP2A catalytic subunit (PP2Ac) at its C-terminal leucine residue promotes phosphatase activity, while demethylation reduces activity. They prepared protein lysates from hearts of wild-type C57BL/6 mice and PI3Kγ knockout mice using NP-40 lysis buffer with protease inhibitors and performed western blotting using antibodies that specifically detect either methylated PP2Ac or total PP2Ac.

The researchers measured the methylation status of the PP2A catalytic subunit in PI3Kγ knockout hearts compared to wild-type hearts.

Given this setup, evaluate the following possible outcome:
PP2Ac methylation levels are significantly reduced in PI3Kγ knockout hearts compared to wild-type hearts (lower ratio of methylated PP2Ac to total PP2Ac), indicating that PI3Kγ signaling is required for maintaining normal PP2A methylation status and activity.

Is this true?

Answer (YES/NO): NO